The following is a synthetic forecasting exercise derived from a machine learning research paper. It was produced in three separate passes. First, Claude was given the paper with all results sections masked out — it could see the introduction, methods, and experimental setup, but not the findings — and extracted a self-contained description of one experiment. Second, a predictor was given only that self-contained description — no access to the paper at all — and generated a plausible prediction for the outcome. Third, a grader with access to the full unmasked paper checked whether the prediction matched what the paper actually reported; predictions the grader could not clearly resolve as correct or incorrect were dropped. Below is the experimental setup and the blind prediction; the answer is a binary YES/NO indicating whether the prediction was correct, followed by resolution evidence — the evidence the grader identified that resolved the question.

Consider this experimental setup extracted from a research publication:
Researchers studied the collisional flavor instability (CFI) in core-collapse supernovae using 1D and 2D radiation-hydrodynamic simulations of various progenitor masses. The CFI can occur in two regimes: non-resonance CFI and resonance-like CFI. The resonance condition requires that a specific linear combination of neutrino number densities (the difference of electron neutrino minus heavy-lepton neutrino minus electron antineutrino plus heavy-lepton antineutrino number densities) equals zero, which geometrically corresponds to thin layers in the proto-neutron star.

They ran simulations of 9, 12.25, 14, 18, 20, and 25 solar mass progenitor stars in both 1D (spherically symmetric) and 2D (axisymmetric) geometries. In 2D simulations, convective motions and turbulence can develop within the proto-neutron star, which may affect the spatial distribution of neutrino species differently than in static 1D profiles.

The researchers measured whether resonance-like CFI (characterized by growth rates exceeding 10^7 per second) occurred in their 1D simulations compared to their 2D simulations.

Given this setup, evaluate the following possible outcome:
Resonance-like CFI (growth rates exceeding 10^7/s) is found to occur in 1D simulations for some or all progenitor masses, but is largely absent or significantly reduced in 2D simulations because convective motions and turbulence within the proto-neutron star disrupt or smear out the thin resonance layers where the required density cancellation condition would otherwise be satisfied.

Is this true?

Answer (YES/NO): NO